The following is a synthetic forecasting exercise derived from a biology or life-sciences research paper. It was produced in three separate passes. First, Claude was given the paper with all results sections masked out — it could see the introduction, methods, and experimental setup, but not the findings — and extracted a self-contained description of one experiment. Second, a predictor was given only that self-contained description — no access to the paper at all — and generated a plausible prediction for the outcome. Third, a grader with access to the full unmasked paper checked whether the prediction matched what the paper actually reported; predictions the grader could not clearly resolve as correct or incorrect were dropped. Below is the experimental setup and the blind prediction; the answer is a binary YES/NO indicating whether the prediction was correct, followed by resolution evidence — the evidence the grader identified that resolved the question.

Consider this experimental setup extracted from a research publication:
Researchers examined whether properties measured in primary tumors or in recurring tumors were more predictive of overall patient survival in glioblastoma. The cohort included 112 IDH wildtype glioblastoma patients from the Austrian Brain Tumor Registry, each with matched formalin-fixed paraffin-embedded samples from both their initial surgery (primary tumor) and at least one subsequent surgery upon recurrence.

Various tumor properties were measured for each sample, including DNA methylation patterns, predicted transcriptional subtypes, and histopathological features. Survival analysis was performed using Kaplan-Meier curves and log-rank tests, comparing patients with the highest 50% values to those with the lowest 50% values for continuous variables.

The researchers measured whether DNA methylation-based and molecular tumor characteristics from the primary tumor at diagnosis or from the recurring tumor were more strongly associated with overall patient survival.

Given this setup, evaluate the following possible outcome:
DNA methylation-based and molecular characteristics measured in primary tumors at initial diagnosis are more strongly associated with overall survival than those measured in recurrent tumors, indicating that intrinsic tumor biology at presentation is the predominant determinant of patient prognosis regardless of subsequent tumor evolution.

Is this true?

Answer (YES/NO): NO